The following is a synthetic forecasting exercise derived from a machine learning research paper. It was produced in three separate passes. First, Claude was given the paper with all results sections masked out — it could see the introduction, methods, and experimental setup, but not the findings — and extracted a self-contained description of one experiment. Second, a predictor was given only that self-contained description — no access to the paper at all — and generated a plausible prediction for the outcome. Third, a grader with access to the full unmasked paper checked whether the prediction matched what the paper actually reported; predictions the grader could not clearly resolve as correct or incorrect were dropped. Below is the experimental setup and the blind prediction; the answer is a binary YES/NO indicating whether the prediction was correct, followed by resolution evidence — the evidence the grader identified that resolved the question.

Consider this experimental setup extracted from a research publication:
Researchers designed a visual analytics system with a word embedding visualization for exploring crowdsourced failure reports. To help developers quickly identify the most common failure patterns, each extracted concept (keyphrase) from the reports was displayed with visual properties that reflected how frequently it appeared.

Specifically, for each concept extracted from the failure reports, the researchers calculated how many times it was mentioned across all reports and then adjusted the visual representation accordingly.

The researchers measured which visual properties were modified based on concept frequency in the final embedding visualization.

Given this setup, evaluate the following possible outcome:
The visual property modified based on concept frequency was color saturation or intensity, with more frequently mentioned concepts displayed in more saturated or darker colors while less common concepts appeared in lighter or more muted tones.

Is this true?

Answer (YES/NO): NO